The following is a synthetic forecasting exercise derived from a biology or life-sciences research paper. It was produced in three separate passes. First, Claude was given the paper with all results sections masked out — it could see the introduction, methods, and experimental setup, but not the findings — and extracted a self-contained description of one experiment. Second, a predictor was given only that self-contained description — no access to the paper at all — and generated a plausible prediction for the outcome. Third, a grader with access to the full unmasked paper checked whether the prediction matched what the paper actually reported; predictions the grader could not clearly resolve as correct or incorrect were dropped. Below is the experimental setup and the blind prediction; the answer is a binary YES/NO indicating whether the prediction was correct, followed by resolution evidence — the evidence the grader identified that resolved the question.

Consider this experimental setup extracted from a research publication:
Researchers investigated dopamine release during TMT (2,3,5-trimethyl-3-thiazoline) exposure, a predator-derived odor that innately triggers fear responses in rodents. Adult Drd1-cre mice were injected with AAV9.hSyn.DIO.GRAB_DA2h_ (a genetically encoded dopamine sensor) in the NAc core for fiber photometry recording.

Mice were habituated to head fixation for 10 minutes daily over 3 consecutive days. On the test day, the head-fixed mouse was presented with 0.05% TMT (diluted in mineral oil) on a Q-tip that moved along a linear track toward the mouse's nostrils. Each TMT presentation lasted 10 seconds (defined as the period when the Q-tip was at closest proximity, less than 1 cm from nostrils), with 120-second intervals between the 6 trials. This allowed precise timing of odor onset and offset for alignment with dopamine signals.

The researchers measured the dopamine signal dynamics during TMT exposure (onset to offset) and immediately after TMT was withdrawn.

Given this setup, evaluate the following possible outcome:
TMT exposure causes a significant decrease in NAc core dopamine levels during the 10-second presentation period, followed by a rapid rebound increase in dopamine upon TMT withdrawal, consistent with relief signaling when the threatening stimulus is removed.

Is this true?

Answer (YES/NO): YES